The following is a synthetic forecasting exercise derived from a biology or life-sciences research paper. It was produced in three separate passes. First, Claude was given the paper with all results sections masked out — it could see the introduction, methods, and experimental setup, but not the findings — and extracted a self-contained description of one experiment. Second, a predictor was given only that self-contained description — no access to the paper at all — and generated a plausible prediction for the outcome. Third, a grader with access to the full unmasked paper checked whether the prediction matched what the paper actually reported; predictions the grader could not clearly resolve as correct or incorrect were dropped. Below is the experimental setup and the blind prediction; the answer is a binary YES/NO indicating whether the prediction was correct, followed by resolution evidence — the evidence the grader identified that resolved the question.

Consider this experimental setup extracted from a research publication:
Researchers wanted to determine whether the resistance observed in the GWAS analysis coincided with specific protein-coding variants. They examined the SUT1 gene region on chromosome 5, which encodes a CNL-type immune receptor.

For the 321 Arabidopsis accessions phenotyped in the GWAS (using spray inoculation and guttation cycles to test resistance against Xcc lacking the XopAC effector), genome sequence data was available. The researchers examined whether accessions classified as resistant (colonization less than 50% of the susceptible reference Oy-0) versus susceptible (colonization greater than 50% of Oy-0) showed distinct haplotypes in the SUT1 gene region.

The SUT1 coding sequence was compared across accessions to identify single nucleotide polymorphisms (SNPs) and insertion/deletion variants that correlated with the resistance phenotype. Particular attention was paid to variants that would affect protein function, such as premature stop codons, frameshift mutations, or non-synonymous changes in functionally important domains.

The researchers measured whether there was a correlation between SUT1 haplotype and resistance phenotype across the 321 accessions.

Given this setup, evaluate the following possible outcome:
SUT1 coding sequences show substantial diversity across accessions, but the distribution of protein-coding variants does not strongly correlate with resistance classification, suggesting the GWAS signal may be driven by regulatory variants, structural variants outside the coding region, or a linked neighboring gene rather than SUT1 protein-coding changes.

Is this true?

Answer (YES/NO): NO